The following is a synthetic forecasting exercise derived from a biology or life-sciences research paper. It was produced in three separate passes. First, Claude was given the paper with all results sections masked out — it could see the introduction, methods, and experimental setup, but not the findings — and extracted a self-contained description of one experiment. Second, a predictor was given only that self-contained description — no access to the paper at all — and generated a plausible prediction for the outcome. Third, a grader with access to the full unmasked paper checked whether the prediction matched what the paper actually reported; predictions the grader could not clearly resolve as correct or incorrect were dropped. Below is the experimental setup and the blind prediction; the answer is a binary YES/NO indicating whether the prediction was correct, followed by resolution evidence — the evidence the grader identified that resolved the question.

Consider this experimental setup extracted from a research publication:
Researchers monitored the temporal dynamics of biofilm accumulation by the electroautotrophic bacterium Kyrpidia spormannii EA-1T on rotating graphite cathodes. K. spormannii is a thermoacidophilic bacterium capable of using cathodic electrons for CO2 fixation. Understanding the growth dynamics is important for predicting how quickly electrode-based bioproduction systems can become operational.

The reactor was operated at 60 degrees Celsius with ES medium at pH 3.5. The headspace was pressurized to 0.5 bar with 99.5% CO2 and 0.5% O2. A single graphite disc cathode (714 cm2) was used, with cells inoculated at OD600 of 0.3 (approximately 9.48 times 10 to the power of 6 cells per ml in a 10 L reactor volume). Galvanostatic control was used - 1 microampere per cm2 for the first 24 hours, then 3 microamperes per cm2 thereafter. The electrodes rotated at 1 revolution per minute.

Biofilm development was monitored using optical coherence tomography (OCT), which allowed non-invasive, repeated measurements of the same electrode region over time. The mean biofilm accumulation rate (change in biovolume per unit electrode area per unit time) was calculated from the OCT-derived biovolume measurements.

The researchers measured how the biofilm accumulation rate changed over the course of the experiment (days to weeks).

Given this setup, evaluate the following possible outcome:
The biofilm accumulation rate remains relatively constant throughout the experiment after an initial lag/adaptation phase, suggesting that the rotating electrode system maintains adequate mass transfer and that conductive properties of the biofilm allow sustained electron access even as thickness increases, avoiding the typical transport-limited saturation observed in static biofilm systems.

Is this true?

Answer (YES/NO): NO